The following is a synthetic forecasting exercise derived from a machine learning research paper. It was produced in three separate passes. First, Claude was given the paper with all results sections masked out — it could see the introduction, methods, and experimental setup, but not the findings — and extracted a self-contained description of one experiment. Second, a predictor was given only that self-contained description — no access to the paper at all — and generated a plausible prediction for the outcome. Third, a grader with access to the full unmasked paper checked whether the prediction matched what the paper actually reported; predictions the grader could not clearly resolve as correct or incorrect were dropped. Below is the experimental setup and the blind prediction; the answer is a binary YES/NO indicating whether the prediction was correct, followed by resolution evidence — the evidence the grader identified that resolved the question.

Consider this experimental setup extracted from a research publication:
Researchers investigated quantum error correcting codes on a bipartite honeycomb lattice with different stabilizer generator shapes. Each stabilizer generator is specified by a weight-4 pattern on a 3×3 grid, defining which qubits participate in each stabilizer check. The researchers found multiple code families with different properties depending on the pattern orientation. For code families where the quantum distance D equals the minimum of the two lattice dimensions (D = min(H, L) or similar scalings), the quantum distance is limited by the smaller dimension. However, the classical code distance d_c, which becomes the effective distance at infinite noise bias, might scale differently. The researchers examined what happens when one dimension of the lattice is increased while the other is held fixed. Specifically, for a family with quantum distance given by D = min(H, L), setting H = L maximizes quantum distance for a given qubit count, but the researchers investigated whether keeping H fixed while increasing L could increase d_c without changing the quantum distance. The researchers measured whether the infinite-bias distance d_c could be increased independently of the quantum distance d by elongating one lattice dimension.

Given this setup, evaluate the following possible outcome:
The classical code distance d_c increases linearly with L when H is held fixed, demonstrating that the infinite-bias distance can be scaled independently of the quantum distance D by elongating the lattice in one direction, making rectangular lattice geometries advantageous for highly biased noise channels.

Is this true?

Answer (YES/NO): YES